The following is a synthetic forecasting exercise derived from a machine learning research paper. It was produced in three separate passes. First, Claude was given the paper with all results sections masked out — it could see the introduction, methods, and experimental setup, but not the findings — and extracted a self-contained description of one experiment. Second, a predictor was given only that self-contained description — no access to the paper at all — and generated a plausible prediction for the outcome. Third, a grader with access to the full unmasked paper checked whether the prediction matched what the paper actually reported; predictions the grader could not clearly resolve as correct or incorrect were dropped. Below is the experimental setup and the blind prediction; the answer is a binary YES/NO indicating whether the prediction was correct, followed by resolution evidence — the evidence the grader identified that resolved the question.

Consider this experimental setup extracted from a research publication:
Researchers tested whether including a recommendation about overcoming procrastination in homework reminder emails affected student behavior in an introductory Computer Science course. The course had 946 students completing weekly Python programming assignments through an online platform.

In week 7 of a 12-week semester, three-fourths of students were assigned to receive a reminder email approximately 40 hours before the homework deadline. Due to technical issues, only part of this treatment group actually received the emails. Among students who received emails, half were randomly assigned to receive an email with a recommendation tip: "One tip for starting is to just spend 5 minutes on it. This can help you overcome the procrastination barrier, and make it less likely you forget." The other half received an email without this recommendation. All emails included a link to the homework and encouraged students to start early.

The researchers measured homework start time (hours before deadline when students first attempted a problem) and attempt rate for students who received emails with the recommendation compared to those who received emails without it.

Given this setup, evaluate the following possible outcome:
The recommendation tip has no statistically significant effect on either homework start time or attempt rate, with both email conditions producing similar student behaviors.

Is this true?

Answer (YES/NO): NO